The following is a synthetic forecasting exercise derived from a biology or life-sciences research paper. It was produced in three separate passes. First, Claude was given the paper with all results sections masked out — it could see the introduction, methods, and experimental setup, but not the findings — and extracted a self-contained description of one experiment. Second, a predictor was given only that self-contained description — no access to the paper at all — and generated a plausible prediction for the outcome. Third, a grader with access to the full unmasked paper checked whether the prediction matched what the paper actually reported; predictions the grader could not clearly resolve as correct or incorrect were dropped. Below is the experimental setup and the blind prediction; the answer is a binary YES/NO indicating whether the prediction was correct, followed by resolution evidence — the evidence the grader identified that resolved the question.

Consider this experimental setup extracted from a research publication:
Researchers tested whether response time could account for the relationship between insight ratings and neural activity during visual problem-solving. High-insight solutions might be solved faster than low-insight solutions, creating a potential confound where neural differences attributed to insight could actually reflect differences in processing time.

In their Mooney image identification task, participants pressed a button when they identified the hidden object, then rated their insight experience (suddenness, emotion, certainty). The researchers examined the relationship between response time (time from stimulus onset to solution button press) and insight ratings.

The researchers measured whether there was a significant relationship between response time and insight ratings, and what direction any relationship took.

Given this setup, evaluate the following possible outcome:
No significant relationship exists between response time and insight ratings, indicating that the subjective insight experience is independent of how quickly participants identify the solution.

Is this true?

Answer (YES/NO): NO